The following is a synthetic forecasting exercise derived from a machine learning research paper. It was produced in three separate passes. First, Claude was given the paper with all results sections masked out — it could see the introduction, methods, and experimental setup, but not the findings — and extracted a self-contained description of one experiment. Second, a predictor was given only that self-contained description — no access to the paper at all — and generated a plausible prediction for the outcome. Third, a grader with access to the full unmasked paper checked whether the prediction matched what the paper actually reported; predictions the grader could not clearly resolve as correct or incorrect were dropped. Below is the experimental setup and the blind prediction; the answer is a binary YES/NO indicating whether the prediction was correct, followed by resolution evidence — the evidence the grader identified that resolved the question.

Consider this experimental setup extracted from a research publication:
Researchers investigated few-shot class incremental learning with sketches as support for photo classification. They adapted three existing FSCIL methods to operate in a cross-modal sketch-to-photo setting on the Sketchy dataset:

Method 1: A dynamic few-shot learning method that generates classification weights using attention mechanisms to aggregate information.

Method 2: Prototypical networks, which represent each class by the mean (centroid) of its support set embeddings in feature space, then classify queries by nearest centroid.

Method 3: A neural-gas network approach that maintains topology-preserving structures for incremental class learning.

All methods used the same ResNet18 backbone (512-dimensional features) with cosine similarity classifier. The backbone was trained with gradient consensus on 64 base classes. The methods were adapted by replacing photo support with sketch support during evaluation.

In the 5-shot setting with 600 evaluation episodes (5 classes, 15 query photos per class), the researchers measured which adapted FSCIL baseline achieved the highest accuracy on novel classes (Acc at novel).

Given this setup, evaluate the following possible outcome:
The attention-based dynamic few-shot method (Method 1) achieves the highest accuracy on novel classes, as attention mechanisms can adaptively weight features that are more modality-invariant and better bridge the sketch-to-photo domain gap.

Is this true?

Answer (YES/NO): NO